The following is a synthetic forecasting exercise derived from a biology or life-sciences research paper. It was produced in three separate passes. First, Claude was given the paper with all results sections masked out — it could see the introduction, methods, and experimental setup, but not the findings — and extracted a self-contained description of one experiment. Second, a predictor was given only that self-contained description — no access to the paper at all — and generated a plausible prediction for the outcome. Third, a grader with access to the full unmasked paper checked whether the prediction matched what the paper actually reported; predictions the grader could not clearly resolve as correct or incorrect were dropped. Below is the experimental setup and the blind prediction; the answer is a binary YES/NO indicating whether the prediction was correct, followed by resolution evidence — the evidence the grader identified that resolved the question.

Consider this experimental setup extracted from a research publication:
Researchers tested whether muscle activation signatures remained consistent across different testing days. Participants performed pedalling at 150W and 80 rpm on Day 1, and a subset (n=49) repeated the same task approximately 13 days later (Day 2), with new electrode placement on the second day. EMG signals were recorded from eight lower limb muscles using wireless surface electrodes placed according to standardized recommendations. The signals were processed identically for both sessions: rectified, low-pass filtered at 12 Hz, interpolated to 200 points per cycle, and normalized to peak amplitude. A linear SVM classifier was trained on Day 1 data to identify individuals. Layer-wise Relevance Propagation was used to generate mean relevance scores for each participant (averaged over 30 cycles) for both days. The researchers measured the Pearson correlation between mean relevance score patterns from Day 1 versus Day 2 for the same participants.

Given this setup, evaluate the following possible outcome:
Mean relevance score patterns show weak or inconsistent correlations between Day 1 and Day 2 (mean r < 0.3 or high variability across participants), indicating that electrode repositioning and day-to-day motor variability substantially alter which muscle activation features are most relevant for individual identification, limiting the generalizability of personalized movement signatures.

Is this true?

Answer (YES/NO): NO